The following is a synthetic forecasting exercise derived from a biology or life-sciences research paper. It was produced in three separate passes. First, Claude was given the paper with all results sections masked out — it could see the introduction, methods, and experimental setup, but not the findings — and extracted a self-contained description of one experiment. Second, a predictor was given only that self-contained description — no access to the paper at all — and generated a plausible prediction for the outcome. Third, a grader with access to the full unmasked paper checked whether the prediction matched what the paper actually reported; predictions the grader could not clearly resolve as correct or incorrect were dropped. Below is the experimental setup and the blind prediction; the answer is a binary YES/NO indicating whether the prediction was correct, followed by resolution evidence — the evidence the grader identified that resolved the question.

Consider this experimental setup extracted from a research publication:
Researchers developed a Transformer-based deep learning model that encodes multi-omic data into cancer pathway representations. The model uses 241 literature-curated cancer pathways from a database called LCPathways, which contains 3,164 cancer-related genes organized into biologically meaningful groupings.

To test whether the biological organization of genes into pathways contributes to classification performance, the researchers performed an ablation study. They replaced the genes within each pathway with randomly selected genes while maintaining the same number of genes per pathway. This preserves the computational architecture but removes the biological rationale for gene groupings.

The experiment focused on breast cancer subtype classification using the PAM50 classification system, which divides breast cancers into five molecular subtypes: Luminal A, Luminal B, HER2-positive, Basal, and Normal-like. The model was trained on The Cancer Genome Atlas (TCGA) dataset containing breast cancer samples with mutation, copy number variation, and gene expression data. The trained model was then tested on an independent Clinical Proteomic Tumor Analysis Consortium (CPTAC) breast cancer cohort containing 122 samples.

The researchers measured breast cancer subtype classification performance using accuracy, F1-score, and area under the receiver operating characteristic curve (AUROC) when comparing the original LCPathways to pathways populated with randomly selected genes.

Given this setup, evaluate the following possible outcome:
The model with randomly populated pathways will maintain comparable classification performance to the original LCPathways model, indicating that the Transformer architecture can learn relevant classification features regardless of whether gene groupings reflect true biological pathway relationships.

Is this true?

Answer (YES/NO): NO